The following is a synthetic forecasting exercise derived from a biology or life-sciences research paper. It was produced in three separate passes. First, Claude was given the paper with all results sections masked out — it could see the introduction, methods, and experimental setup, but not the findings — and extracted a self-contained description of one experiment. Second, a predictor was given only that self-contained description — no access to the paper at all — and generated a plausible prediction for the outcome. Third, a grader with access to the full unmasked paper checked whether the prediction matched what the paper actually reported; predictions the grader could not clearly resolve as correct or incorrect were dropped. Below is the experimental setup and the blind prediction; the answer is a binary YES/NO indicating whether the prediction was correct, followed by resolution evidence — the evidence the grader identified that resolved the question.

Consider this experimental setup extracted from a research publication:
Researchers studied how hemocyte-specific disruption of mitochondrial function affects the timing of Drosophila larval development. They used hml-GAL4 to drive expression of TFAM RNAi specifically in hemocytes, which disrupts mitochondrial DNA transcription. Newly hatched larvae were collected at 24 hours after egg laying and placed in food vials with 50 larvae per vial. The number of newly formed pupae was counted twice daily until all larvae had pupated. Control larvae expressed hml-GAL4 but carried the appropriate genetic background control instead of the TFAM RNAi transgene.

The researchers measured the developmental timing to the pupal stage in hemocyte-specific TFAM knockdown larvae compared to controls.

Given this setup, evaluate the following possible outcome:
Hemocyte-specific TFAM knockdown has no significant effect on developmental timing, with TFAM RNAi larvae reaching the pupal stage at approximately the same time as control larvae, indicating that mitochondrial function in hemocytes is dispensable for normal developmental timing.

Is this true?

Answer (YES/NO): NO